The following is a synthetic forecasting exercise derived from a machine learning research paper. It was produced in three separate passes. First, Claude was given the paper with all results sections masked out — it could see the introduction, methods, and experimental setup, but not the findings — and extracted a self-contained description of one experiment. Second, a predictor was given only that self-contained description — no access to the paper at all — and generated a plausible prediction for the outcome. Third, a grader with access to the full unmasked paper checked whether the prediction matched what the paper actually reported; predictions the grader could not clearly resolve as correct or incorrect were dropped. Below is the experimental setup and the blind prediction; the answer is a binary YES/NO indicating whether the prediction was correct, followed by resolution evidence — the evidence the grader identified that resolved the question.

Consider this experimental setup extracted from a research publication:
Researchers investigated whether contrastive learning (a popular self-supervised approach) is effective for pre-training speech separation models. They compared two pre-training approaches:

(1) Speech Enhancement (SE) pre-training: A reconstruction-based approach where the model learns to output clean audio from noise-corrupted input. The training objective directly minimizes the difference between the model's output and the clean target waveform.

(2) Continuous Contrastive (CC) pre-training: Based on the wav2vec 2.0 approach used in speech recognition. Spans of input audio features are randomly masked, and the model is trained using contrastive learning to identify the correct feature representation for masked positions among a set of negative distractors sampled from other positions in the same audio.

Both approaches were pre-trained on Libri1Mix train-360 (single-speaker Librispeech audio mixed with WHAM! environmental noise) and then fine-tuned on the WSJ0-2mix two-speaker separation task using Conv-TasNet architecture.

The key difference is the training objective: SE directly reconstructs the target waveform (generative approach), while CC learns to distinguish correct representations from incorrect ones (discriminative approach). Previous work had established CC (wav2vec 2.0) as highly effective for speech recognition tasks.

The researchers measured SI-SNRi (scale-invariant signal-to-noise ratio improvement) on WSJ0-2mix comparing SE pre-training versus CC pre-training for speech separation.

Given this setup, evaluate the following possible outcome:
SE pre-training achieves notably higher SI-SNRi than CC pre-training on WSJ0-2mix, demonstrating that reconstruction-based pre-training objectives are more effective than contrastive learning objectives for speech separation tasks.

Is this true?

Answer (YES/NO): YES